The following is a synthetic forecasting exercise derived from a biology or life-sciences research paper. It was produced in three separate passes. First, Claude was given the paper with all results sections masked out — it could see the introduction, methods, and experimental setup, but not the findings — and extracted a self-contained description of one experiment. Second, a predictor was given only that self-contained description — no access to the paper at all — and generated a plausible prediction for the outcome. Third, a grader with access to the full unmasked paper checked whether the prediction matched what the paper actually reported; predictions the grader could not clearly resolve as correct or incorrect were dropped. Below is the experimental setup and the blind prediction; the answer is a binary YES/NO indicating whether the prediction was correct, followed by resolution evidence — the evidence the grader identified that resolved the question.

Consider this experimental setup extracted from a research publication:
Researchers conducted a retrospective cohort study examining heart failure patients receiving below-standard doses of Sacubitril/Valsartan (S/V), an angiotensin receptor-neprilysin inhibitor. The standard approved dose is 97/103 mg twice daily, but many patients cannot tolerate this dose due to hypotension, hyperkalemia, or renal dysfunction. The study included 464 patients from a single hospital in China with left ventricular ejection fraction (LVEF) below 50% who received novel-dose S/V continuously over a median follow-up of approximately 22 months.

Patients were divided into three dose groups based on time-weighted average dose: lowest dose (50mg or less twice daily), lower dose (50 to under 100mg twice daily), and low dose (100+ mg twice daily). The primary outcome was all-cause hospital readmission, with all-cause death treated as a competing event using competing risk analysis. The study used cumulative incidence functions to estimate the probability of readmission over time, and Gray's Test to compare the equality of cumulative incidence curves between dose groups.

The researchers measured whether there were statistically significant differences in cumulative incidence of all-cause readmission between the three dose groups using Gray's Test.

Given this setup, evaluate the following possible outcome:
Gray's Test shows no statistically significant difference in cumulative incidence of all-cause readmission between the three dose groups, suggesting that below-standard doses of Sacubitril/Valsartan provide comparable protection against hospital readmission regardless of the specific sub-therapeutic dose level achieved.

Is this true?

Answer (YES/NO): NO